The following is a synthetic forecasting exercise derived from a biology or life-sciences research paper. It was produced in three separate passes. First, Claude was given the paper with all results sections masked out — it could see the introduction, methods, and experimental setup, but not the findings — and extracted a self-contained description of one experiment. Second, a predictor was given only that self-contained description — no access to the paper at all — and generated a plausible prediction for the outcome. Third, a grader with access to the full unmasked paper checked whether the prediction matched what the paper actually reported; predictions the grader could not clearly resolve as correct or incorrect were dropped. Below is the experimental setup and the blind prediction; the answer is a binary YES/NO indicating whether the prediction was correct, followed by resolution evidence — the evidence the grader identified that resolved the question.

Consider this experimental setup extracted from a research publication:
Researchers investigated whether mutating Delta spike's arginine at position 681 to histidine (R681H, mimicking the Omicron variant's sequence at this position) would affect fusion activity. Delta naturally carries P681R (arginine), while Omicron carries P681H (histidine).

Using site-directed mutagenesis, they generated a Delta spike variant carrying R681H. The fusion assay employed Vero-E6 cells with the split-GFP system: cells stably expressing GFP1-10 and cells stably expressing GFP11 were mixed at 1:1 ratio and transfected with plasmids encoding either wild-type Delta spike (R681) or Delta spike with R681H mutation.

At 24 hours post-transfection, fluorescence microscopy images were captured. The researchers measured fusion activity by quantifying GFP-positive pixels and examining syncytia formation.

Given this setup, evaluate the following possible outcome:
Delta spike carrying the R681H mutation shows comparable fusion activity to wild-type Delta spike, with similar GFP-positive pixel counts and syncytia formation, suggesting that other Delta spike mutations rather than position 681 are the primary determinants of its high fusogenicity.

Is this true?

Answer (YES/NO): NO